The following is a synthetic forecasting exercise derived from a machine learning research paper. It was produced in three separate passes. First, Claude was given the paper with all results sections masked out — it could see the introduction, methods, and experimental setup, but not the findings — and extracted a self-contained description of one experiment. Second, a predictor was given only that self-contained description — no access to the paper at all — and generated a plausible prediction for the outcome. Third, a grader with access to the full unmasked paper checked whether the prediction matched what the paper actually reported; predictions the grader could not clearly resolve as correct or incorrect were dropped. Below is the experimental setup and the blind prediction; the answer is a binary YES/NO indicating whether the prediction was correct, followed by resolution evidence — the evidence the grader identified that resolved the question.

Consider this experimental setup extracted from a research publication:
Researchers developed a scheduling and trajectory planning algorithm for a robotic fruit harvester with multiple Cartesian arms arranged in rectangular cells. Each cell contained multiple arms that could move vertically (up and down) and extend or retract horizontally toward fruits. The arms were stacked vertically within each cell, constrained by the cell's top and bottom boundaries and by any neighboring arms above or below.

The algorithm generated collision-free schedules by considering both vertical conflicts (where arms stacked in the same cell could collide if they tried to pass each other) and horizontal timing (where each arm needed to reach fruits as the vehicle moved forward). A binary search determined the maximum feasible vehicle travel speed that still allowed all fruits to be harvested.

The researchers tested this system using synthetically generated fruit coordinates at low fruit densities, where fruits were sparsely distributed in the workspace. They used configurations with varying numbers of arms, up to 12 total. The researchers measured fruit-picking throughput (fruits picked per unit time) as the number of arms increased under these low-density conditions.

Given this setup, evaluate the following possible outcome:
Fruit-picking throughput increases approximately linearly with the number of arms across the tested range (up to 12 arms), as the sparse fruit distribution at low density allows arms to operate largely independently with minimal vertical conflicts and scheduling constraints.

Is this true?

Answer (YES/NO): NO